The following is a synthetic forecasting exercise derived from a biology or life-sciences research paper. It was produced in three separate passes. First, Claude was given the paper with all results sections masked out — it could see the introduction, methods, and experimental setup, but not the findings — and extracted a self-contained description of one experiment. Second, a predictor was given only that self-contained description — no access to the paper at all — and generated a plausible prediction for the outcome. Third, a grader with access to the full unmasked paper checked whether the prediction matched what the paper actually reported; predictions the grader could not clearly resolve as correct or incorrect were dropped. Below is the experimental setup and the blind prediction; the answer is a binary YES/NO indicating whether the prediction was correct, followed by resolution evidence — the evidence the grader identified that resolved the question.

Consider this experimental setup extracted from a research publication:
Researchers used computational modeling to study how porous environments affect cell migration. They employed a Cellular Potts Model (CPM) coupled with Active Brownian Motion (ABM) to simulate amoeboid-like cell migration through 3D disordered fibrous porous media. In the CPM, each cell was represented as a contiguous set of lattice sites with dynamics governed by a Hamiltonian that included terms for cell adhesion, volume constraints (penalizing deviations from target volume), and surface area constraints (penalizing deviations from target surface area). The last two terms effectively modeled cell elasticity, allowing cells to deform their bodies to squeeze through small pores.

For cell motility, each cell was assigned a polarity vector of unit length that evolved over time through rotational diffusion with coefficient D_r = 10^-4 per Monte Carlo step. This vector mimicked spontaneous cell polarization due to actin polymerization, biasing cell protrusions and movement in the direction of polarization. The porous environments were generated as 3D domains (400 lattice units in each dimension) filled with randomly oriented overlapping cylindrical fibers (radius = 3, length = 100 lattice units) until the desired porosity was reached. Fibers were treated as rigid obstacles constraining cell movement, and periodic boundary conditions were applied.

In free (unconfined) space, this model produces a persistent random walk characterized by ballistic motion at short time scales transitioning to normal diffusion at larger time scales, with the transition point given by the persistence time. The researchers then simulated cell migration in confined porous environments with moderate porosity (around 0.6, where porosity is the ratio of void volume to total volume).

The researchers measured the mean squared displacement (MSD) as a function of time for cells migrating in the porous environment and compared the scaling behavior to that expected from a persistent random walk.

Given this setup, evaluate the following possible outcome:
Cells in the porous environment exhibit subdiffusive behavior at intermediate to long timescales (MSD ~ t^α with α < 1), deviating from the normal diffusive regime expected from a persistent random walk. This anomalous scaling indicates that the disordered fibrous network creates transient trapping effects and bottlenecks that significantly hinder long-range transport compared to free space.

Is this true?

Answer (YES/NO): NO